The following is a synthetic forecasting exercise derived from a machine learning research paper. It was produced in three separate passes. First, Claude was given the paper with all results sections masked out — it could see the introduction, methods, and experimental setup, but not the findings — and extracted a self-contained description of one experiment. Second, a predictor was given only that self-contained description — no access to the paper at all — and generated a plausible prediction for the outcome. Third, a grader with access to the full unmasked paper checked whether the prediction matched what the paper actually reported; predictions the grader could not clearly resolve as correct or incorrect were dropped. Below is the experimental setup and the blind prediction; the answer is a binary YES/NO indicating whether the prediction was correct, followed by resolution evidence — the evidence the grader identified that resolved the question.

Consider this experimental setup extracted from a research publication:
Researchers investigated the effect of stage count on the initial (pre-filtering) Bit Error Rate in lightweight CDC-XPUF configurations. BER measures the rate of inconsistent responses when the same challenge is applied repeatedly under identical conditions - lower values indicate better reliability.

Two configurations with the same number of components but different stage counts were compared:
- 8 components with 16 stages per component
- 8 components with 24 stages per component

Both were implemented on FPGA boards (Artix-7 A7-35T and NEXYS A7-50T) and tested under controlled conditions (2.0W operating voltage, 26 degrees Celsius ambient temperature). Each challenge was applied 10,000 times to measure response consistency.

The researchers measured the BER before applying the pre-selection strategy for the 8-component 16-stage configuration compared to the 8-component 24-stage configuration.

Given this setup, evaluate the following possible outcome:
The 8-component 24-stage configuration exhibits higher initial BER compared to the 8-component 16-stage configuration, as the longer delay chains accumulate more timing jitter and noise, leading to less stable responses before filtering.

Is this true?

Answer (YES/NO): YES